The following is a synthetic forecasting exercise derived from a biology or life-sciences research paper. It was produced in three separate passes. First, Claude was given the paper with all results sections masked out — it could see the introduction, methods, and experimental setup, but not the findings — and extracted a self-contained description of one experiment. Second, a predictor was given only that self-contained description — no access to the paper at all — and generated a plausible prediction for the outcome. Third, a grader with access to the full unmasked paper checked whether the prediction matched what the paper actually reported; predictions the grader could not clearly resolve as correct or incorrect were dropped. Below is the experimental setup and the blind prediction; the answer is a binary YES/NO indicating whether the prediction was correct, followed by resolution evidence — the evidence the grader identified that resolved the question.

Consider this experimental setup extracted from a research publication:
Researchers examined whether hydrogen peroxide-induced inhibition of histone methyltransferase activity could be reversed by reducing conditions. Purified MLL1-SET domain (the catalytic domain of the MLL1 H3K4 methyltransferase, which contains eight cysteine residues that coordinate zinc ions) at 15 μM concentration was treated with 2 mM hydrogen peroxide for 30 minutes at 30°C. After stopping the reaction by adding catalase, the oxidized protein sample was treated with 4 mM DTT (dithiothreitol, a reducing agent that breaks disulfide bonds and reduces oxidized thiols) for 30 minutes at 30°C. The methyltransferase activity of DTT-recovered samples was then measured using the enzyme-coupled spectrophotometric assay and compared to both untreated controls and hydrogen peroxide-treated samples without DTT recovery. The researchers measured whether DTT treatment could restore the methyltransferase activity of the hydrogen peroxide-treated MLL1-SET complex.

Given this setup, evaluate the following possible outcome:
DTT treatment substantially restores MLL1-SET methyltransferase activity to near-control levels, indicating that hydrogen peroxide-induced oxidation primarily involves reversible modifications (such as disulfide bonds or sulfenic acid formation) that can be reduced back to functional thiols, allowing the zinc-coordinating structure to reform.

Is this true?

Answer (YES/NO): YES